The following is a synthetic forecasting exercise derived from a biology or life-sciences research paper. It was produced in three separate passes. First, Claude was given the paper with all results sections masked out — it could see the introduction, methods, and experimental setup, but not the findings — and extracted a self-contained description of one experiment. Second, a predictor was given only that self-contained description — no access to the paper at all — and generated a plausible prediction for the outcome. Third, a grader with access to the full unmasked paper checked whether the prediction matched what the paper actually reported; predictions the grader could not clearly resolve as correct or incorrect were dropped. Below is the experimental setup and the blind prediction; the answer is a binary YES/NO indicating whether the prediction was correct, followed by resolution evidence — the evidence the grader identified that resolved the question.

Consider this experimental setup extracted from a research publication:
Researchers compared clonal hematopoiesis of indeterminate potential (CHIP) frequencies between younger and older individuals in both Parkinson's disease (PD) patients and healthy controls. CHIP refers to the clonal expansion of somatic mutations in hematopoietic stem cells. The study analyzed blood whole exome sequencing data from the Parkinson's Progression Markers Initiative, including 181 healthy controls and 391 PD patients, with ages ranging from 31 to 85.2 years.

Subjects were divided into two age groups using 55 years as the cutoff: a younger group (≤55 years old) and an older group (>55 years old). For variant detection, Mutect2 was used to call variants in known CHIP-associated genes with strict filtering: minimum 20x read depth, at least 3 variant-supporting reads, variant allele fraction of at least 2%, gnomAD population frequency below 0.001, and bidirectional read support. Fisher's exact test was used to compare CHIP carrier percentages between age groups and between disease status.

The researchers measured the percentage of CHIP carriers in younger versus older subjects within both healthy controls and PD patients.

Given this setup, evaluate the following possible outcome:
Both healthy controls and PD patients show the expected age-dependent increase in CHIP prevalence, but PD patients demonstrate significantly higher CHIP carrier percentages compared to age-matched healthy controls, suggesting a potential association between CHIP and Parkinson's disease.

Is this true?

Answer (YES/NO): NO